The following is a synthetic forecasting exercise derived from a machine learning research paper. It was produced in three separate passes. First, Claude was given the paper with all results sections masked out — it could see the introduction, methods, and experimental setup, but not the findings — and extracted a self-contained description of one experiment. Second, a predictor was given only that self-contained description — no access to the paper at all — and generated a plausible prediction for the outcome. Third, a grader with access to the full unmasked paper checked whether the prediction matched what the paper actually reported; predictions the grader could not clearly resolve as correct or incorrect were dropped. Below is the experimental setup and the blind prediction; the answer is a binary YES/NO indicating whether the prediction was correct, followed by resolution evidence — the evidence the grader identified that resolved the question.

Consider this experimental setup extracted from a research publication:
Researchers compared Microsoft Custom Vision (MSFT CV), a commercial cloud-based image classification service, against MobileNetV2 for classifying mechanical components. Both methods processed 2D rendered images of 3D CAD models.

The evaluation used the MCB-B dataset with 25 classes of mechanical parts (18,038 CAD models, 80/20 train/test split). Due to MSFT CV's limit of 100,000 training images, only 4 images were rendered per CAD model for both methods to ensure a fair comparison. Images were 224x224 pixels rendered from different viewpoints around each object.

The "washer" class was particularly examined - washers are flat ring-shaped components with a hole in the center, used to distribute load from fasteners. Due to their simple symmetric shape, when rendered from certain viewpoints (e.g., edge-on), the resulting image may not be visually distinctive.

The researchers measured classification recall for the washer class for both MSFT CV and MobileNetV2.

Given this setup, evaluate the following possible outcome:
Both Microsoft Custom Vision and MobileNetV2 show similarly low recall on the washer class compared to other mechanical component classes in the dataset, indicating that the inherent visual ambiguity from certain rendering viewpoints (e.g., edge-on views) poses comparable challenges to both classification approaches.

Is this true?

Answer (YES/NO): NO